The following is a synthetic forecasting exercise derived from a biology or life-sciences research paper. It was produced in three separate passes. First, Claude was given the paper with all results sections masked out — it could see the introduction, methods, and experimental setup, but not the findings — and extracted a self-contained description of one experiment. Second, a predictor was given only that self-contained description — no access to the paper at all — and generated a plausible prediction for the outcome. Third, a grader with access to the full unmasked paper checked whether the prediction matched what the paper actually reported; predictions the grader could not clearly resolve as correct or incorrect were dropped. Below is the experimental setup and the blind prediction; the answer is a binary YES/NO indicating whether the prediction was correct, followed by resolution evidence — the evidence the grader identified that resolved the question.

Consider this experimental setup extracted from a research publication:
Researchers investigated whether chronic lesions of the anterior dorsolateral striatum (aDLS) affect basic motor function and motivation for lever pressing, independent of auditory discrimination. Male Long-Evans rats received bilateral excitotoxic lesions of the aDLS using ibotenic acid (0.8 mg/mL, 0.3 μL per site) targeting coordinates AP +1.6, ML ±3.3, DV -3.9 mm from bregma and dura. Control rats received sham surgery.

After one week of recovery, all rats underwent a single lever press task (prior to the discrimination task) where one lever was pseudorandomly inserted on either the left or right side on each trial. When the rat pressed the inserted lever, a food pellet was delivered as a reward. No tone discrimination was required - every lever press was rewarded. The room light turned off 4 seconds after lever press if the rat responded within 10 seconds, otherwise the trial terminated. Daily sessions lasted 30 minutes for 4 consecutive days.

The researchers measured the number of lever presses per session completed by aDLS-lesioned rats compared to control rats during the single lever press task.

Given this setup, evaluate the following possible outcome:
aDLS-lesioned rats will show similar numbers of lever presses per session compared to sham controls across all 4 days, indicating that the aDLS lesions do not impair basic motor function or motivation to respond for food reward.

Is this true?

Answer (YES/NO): YES